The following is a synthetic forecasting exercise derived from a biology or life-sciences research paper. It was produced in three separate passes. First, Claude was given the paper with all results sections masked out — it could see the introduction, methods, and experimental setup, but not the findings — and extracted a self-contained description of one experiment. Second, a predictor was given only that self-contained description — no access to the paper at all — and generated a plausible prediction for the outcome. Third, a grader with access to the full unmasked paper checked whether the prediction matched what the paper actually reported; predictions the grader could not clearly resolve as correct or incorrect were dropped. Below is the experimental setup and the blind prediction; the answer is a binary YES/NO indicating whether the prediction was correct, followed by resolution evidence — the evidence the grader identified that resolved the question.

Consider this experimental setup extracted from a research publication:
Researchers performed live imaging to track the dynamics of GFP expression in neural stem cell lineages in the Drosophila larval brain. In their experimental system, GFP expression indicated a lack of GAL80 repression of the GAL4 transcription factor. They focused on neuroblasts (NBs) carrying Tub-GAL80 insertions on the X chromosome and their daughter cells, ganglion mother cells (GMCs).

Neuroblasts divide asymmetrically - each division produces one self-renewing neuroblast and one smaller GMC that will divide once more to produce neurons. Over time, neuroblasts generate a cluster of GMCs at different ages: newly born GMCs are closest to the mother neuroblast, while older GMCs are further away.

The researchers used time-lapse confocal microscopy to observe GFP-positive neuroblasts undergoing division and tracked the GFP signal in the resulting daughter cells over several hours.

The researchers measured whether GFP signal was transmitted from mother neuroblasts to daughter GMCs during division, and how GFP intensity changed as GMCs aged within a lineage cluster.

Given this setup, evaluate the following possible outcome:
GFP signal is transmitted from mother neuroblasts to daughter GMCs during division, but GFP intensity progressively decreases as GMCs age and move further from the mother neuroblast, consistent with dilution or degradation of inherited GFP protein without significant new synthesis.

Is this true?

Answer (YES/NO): YES